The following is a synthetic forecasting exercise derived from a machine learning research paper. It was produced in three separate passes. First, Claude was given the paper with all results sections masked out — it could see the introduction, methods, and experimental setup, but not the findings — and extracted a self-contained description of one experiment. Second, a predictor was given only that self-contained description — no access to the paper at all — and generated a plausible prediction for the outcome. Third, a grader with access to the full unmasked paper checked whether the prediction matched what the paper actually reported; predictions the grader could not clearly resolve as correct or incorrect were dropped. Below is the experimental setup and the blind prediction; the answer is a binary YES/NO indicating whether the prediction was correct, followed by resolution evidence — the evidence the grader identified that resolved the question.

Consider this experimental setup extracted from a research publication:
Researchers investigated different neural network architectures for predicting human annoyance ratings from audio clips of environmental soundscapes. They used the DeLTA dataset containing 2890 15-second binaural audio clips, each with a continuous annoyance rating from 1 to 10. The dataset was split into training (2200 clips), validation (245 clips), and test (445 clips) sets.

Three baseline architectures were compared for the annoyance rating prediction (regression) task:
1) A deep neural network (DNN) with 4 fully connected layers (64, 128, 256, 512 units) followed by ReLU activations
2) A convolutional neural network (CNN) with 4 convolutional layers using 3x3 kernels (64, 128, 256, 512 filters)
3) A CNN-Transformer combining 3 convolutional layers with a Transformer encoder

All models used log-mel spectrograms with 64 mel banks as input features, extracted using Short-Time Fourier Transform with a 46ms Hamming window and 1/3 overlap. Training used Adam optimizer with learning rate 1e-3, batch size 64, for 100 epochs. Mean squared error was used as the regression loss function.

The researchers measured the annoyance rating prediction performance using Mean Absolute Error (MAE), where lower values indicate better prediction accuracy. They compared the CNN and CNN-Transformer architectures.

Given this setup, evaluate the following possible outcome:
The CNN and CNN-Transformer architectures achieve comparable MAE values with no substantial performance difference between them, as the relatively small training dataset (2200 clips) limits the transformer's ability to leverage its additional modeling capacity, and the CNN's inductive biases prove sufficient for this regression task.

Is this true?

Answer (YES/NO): NO